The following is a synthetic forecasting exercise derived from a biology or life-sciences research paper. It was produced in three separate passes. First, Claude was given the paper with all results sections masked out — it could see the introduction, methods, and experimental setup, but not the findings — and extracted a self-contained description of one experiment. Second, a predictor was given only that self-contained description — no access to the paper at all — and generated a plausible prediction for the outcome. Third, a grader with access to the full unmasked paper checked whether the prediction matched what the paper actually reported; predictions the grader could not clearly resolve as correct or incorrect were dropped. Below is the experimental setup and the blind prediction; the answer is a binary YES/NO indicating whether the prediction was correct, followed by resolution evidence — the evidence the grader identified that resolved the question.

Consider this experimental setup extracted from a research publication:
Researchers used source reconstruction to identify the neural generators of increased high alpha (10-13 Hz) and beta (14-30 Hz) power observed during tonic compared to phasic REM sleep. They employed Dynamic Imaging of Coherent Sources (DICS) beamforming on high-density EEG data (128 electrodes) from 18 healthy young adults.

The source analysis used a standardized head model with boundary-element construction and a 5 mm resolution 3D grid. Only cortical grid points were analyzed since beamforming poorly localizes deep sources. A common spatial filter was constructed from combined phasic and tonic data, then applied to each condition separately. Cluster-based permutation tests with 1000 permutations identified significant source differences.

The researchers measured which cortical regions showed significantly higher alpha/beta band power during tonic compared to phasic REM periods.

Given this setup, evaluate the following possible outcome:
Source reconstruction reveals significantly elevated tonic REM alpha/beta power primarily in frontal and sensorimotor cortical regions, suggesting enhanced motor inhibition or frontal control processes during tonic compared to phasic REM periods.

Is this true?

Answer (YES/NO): YES